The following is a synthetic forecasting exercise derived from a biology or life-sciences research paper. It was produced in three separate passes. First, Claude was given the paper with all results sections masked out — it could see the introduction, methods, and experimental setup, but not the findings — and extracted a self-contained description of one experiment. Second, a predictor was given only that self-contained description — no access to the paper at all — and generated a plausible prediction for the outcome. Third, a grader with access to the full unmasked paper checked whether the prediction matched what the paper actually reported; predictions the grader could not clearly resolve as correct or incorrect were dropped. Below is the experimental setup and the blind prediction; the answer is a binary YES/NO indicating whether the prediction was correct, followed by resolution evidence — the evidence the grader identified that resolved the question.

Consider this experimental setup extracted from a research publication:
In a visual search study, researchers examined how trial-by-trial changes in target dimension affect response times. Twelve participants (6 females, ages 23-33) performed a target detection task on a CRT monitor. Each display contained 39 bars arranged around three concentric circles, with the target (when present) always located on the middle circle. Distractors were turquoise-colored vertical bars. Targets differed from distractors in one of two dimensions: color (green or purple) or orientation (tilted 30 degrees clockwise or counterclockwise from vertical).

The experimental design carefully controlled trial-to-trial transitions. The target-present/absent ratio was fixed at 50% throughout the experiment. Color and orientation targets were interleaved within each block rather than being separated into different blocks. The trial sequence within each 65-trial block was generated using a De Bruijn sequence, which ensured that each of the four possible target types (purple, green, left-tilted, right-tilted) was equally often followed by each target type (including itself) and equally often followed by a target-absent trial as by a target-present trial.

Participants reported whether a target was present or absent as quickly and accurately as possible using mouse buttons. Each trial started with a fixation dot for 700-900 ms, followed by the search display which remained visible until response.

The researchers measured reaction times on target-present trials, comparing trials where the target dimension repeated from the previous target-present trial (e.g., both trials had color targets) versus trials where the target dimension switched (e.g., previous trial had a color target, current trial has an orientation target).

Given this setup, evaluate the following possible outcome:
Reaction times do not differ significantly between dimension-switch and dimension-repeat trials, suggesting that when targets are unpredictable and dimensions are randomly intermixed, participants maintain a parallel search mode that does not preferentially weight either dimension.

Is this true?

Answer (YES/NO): NO